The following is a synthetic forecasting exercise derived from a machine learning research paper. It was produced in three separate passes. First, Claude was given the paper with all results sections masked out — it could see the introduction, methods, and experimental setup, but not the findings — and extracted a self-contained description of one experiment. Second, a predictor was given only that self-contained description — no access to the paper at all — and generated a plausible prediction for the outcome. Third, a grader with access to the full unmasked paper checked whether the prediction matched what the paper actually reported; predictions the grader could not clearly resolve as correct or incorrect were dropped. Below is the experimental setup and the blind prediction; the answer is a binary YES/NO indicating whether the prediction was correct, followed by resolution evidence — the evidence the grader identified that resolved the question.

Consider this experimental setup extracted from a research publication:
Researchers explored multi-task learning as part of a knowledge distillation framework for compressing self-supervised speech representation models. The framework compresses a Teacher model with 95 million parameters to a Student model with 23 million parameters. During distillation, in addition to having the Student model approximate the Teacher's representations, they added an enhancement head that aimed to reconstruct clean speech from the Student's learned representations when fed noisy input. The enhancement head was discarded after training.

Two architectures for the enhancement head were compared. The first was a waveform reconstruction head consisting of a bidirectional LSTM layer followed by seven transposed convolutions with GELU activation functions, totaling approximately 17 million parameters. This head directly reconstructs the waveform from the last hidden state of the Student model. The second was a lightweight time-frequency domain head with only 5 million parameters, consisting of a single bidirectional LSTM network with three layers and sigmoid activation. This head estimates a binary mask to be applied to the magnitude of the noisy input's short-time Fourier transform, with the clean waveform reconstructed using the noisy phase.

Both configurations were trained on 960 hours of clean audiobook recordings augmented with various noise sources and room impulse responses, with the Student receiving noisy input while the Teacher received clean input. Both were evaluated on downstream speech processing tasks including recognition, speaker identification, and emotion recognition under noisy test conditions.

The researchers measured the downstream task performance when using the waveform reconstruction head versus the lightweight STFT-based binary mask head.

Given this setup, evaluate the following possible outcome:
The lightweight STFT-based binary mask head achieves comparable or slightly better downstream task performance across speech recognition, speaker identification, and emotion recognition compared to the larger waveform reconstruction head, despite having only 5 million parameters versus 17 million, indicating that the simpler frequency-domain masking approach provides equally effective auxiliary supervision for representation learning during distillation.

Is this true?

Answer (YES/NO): NO